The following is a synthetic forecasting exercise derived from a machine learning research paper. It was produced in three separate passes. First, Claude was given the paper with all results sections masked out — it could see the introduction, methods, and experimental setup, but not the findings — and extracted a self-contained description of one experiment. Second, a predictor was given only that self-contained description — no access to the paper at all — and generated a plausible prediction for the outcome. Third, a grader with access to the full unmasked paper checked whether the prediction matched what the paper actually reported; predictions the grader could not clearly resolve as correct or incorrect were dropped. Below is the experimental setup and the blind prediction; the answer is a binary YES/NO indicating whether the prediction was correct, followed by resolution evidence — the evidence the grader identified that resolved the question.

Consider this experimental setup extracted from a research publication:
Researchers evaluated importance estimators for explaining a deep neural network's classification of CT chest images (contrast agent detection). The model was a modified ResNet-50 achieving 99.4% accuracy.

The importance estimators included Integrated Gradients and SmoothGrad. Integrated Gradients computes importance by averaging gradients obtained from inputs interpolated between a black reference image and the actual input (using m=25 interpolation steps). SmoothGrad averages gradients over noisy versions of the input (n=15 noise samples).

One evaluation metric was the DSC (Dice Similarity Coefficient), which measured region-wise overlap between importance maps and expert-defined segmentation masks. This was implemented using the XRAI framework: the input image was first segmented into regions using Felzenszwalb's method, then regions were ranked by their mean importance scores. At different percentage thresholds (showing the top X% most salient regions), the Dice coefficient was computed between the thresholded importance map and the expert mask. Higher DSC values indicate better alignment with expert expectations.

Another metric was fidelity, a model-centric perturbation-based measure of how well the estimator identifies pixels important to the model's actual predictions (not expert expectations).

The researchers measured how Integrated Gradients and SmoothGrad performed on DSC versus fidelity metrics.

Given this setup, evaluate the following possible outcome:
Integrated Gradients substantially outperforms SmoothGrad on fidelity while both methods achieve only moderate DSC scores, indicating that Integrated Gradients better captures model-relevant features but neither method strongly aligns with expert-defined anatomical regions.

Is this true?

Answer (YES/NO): NO